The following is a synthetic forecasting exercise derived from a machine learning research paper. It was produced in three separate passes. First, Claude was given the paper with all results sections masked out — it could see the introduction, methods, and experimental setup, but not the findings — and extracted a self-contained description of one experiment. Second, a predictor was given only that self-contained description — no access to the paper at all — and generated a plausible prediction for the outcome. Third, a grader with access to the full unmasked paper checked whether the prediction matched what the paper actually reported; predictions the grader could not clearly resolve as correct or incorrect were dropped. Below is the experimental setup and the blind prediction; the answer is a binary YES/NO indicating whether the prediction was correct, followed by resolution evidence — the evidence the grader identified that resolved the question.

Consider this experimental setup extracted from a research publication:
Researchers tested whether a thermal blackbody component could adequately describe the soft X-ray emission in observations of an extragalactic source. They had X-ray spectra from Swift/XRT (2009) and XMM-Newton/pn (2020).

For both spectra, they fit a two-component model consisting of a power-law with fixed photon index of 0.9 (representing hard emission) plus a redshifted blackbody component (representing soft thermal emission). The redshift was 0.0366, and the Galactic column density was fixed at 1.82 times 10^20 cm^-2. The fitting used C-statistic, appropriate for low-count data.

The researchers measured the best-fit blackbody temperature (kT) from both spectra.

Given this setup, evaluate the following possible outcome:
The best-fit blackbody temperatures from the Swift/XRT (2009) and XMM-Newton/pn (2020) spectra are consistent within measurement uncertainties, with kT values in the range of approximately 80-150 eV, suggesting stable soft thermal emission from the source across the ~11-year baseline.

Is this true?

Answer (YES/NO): NO